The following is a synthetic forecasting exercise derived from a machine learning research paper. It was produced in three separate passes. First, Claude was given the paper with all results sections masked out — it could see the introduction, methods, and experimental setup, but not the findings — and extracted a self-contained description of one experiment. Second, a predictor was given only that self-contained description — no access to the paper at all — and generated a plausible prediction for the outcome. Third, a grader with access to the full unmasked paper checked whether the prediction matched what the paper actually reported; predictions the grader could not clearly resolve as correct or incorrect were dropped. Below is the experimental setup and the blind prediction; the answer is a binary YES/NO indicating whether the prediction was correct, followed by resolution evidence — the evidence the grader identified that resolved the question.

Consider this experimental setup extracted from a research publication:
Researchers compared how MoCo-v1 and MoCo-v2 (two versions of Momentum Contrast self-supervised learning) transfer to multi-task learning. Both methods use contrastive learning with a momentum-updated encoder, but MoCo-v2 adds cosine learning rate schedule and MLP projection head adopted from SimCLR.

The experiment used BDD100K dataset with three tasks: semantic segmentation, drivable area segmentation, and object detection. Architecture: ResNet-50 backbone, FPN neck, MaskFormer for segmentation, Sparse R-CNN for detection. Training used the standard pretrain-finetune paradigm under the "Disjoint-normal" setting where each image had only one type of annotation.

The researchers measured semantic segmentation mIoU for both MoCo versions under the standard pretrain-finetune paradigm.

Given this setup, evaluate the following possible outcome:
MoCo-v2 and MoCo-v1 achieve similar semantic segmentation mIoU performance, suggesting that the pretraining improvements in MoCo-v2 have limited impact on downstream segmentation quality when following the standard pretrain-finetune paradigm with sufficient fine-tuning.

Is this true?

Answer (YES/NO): NO